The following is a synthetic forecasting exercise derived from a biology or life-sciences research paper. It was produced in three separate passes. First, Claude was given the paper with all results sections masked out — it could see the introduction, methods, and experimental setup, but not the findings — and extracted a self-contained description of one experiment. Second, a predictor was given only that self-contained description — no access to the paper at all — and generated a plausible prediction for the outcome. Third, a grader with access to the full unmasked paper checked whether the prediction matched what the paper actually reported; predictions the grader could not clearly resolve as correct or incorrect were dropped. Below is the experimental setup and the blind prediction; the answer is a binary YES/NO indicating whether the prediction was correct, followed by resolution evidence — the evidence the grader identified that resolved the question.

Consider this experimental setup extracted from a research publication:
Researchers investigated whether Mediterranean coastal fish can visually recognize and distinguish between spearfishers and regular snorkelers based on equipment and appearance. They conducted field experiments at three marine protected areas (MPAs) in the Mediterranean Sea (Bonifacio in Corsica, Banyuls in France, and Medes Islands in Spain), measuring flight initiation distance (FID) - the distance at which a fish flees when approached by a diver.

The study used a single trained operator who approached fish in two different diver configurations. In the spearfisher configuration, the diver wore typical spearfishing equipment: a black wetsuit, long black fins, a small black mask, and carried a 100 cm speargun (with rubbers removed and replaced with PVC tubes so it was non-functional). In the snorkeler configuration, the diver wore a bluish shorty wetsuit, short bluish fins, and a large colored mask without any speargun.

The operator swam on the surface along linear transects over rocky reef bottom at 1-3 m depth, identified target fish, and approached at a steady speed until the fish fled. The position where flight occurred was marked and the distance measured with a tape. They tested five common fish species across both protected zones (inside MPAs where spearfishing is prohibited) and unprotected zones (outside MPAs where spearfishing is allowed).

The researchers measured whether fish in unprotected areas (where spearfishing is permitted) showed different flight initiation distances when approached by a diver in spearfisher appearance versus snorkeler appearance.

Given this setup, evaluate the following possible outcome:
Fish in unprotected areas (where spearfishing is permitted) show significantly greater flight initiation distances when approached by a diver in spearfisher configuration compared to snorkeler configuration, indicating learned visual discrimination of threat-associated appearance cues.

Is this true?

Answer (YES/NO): NO